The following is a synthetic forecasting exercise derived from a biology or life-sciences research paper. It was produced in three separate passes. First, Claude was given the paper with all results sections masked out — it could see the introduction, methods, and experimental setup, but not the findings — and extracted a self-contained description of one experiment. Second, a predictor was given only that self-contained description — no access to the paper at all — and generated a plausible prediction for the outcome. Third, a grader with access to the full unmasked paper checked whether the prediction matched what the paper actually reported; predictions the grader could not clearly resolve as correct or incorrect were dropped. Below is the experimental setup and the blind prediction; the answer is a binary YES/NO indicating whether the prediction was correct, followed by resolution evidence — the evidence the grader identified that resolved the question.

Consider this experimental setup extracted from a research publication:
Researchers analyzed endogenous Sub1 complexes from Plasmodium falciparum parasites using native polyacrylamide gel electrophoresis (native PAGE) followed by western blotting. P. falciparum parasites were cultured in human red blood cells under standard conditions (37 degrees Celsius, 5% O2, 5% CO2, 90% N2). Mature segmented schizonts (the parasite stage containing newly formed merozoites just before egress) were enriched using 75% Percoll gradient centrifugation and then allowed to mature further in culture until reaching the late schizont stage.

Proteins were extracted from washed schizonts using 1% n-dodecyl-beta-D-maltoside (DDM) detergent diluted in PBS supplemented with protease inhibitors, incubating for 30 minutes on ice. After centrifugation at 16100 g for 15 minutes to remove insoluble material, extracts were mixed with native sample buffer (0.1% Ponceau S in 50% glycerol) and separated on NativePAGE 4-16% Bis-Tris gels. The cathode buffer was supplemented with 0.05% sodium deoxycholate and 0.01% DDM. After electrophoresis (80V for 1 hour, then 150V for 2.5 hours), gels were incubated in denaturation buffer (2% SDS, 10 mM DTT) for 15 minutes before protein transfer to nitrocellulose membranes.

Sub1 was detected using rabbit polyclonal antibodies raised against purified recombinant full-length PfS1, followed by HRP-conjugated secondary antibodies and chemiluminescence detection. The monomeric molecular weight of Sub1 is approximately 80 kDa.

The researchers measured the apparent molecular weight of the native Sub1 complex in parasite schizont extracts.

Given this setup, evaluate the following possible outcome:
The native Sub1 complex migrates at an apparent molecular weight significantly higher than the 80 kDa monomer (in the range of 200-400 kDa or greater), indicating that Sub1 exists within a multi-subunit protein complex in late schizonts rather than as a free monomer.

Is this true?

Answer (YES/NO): NO